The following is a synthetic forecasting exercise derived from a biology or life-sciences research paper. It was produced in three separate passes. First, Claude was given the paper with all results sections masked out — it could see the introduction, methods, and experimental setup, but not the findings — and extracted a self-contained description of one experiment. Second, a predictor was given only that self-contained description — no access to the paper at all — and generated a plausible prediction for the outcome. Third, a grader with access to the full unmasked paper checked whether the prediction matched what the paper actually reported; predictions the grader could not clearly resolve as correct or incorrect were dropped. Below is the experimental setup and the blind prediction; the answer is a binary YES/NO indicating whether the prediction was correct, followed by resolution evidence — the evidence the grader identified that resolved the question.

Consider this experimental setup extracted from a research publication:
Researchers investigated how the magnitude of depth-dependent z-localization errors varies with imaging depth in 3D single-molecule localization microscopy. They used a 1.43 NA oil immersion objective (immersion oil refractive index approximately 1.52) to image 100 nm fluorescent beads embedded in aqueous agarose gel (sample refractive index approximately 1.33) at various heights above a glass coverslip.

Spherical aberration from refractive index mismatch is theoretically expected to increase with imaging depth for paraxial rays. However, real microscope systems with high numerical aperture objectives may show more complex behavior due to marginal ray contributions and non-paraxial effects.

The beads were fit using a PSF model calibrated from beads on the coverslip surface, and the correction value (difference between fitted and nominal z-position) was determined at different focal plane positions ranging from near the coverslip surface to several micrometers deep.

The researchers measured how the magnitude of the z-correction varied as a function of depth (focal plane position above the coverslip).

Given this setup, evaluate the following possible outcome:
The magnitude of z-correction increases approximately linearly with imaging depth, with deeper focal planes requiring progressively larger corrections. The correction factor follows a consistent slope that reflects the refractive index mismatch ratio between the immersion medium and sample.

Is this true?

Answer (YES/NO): NO